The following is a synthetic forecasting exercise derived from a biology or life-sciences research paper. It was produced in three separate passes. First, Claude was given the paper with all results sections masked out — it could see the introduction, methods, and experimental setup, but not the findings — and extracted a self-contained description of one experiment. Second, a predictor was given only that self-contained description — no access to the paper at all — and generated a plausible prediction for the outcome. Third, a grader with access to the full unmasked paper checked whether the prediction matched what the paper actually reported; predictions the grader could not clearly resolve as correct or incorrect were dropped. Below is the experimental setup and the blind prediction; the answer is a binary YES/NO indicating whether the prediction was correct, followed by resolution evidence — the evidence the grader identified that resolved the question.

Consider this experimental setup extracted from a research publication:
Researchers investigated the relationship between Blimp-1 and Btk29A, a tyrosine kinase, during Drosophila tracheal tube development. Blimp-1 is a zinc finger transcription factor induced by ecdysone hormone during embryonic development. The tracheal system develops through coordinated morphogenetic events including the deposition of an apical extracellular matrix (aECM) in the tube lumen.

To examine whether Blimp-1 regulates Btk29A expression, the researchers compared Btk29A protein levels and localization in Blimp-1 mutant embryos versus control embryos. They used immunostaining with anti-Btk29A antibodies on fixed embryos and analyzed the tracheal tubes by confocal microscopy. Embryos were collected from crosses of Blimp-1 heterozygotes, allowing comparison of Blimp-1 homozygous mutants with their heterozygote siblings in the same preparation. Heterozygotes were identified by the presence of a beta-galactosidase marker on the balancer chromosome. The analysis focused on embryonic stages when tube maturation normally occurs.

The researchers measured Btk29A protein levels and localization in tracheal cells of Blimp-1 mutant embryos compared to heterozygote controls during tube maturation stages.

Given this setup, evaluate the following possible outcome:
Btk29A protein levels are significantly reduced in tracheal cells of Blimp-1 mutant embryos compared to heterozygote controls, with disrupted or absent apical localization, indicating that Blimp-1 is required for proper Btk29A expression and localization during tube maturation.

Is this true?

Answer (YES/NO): NO